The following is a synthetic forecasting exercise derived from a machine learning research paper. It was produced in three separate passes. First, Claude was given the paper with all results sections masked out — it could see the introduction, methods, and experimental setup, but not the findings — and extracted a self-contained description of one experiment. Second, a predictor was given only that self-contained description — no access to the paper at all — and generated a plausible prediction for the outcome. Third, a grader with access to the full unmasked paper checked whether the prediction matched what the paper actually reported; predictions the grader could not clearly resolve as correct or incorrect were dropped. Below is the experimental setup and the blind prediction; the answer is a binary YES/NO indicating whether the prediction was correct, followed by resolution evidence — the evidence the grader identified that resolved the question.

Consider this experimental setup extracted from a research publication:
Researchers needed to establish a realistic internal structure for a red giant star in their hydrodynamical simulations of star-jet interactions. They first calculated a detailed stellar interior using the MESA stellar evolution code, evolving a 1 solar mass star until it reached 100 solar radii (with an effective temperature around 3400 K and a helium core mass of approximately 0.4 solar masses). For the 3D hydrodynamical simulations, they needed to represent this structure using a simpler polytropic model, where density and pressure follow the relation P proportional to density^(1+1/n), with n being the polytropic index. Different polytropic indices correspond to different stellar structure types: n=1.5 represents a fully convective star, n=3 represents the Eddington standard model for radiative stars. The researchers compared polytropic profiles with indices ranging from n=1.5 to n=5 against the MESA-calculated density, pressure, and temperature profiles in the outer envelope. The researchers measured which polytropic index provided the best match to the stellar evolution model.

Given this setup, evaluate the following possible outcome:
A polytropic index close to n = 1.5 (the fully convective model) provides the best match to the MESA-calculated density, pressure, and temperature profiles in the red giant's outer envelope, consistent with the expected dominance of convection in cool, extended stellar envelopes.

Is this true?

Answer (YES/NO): NO